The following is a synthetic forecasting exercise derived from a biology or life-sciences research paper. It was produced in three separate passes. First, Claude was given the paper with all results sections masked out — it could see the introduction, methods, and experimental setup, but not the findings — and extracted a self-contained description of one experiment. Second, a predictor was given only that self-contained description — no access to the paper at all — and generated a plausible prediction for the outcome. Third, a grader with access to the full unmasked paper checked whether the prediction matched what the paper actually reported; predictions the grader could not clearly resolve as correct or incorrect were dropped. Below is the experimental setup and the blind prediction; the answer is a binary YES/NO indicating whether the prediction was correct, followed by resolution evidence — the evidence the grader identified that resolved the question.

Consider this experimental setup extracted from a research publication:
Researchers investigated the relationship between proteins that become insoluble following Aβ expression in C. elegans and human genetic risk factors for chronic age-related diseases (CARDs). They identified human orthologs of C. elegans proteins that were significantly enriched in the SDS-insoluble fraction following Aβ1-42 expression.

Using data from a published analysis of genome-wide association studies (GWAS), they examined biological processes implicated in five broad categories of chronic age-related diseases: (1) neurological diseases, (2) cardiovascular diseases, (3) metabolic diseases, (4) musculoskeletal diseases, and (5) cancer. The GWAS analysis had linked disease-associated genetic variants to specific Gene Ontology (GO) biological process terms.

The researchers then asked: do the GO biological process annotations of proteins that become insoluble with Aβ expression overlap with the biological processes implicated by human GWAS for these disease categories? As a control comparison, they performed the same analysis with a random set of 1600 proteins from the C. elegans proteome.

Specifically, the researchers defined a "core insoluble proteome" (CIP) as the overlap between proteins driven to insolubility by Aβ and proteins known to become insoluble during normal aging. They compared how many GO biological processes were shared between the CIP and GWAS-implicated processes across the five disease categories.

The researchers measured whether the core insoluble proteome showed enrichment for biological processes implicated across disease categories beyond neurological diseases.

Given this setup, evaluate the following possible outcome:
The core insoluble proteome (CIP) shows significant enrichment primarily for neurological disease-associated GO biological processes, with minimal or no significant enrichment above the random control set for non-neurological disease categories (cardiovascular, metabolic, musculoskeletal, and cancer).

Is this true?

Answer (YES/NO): NO